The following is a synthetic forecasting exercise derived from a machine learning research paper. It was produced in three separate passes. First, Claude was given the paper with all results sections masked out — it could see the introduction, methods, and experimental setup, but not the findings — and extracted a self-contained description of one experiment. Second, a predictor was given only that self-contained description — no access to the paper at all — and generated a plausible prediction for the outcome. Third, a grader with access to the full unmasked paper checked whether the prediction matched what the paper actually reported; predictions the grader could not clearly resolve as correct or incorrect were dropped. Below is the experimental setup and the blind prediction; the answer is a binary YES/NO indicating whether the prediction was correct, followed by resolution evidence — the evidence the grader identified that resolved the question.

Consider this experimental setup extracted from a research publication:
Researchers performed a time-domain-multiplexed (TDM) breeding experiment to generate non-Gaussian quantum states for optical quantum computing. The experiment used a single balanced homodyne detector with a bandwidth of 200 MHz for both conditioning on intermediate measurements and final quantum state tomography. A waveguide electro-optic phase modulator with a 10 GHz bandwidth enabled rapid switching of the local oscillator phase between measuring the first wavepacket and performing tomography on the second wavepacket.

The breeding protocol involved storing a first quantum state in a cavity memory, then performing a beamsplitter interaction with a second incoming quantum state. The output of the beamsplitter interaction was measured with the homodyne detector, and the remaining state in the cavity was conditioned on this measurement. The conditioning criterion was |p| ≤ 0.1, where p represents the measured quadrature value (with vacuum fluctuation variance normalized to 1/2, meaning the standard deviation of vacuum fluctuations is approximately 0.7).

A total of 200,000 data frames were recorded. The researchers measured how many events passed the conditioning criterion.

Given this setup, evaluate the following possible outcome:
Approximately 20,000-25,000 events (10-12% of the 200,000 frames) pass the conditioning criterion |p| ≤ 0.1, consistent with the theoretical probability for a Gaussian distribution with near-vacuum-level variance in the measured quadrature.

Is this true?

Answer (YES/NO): YES